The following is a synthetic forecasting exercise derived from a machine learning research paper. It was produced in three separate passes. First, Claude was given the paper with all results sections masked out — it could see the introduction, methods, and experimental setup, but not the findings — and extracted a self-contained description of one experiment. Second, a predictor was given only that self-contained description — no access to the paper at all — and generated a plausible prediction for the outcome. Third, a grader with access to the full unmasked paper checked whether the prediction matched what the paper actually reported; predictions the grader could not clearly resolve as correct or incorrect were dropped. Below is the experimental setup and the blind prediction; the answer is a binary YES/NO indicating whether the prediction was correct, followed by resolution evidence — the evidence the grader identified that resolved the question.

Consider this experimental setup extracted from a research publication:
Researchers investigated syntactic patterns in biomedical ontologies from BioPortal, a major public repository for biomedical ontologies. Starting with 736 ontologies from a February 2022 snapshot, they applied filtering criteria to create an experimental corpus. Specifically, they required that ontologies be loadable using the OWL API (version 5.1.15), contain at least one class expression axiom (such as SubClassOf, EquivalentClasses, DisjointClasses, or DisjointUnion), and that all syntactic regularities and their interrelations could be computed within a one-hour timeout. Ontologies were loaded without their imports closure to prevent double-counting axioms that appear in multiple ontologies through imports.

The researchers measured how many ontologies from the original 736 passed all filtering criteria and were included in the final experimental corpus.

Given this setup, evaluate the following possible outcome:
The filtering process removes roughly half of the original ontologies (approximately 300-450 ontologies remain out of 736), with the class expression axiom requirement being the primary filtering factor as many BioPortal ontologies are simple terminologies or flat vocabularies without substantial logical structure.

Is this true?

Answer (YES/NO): NO